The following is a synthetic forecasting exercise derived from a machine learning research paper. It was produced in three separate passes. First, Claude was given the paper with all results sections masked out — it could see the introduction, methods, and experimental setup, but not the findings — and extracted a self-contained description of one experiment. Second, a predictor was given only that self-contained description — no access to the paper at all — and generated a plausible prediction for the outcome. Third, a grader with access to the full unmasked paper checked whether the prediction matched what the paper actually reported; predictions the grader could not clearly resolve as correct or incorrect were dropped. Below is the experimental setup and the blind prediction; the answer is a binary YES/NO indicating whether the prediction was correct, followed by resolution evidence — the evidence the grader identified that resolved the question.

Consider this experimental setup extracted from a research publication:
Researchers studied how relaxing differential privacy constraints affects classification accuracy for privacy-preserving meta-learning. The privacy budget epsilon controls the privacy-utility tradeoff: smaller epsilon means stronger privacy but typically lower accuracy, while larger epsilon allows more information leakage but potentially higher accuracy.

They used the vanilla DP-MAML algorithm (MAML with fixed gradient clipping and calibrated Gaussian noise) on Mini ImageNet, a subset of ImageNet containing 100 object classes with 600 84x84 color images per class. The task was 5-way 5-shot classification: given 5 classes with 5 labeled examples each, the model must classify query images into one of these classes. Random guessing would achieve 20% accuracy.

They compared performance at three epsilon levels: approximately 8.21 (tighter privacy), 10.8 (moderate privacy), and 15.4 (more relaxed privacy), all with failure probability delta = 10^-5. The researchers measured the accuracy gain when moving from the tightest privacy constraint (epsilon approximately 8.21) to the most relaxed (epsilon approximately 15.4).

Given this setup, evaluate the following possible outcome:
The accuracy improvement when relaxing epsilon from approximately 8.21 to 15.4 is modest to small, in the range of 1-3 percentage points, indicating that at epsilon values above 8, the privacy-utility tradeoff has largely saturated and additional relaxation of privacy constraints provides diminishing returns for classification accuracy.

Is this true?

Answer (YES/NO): NO